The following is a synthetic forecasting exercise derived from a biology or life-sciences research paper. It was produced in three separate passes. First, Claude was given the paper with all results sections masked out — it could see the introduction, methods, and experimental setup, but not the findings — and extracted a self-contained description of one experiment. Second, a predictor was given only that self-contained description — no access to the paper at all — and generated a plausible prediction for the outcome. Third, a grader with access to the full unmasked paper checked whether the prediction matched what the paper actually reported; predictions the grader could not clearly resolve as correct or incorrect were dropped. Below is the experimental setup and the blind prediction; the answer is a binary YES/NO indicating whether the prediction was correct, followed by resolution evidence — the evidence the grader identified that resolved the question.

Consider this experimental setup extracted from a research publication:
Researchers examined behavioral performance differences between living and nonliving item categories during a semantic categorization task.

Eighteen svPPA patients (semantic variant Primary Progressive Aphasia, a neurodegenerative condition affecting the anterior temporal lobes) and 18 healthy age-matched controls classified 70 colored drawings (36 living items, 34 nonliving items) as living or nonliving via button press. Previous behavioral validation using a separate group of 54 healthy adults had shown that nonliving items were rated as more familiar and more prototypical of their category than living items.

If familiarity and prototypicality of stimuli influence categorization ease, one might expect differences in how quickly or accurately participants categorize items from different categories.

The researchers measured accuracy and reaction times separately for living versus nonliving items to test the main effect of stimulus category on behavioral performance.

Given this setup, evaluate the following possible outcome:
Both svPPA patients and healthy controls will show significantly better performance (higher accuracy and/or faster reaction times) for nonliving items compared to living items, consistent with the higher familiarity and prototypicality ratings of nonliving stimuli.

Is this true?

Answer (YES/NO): NO